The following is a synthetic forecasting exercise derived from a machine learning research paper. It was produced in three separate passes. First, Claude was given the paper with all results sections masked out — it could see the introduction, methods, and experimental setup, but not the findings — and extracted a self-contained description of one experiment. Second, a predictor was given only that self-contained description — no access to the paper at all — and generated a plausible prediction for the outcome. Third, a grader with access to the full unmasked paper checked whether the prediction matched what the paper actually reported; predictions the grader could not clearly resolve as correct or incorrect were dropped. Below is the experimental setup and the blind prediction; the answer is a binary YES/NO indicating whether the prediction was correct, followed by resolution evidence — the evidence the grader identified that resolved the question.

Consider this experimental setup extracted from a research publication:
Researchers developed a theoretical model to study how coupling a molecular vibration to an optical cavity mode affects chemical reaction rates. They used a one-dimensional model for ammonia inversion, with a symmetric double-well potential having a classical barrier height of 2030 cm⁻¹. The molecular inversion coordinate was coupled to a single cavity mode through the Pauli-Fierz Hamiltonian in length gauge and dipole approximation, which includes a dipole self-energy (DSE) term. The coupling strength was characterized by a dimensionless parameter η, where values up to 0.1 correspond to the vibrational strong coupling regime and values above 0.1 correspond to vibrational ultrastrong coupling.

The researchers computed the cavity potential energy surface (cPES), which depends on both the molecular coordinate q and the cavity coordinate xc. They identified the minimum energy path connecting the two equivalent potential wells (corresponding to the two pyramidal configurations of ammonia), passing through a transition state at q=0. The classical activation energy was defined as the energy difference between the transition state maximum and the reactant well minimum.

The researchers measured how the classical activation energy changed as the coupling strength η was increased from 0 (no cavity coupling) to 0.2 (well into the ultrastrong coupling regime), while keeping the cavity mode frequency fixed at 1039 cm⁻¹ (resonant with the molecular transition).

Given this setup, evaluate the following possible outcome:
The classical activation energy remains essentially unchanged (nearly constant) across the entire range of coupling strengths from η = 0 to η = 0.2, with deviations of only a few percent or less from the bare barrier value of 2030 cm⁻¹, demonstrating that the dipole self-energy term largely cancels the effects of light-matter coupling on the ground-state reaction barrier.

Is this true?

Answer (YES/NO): YES